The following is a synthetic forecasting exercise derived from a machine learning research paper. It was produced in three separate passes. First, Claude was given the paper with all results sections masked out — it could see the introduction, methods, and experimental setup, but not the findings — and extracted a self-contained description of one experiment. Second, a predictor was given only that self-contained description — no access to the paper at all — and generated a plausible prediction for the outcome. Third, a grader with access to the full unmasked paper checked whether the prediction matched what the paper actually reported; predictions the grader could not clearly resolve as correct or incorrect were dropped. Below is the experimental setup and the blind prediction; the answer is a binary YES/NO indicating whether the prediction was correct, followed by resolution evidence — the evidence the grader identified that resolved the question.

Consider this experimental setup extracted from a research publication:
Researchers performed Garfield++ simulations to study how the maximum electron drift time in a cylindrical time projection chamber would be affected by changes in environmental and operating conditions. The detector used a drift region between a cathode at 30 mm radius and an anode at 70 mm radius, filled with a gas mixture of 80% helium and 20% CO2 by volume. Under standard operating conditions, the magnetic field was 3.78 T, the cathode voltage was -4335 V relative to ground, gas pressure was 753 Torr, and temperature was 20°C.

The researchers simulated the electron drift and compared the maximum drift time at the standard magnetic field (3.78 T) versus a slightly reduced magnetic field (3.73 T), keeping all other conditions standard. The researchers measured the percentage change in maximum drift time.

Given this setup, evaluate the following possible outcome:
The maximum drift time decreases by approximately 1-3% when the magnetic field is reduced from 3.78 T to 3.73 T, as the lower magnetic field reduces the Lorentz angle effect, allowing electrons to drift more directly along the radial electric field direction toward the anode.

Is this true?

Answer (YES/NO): YES